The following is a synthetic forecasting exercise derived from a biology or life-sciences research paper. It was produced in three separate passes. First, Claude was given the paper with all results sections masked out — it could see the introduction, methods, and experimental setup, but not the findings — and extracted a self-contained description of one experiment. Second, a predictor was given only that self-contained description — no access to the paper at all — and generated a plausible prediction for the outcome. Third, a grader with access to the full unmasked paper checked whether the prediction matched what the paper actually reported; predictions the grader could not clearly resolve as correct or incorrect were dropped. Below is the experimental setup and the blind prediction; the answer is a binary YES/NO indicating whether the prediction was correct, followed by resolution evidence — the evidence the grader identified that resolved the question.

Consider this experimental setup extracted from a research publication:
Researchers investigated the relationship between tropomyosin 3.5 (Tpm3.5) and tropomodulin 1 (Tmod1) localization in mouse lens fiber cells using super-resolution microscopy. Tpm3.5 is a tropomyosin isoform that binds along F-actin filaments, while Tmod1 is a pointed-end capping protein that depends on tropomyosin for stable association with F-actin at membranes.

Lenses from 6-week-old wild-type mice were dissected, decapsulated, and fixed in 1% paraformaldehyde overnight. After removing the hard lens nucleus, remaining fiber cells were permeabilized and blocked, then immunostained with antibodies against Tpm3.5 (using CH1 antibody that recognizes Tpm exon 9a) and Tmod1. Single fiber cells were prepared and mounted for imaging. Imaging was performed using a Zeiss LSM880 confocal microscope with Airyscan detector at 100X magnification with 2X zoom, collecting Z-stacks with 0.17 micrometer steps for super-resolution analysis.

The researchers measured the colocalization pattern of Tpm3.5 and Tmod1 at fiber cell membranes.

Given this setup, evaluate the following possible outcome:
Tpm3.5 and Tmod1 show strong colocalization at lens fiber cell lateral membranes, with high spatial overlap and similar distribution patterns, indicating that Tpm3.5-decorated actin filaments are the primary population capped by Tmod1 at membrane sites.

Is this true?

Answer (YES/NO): NO